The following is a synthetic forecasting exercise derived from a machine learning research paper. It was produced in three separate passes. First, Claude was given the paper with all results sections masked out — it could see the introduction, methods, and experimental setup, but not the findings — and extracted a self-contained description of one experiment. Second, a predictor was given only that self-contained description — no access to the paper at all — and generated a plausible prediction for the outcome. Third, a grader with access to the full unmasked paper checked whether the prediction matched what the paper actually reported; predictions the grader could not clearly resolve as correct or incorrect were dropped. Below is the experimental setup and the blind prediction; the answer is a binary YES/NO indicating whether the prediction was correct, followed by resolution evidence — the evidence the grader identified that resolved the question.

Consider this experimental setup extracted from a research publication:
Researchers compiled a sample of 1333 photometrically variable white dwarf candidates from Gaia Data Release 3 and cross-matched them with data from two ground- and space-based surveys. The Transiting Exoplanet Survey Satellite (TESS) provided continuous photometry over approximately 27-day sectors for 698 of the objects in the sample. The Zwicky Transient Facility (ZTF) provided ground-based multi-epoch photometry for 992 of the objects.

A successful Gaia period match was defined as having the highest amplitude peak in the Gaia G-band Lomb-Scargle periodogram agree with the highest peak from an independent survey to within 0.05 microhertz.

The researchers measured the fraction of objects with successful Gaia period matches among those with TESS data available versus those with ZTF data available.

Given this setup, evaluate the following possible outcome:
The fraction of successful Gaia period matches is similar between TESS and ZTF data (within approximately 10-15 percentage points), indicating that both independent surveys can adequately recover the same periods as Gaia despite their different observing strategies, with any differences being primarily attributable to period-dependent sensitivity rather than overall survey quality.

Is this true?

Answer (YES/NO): YES